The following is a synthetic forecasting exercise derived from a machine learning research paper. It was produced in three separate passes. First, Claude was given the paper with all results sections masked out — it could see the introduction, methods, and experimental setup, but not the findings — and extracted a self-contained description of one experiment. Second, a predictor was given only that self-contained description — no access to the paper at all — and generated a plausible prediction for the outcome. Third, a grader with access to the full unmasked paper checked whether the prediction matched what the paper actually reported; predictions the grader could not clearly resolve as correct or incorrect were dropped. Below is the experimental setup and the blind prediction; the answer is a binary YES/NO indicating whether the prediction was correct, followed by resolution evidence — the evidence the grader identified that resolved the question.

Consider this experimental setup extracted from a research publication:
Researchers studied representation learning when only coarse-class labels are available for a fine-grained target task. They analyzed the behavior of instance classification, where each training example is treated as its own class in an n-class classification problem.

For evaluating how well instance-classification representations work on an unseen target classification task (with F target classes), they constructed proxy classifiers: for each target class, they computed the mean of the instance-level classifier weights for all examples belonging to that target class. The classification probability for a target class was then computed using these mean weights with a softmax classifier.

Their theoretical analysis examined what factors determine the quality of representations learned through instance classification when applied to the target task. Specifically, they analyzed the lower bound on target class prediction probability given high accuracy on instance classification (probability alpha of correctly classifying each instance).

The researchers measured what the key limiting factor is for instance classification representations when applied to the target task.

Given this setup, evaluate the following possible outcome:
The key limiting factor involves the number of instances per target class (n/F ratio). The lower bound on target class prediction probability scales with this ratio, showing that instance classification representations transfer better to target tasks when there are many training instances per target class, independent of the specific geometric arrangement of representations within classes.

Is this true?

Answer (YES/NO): NO